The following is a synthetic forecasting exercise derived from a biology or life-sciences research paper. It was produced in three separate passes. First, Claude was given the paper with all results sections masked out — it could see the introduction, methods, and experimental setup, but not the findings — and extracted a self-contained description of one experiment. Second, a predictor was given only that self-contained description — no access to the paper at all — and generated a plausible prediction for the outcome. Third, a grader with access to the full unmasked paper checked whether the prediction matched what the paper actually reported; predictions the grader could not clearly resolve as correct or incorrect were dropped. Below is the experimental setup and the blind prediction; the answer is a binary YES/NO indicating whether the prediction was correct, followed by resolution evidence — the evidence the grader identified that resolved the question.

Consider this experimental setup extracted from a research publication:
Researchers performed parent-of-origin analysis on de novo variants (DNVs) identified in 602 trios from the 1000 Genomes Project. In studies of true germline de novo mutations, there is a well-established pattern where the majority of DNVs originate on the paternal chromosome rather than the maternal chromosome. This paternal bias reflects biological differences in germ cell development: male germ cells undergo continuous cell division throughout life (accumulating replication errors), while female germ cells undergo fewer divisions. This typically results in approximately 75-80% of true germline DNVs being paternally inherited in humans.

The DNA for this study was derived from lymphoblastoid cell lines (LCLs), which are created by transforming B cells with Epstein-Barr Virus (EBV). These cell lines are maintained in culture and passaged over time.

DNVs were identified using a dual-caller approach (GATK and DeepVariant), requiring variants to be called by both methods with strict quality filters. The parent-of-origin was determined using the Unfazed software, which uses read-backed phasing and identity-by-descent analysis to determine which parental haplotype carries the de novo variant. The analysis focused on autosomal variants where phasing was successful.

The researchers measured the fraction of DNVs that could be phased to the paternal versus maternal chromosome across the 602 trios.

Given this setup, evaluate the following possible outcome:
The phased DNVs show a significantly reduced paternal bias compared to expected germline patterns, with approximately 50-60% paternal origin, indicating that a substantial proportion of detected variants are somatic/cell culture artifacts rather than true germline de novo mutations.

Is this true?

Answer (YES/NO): YES